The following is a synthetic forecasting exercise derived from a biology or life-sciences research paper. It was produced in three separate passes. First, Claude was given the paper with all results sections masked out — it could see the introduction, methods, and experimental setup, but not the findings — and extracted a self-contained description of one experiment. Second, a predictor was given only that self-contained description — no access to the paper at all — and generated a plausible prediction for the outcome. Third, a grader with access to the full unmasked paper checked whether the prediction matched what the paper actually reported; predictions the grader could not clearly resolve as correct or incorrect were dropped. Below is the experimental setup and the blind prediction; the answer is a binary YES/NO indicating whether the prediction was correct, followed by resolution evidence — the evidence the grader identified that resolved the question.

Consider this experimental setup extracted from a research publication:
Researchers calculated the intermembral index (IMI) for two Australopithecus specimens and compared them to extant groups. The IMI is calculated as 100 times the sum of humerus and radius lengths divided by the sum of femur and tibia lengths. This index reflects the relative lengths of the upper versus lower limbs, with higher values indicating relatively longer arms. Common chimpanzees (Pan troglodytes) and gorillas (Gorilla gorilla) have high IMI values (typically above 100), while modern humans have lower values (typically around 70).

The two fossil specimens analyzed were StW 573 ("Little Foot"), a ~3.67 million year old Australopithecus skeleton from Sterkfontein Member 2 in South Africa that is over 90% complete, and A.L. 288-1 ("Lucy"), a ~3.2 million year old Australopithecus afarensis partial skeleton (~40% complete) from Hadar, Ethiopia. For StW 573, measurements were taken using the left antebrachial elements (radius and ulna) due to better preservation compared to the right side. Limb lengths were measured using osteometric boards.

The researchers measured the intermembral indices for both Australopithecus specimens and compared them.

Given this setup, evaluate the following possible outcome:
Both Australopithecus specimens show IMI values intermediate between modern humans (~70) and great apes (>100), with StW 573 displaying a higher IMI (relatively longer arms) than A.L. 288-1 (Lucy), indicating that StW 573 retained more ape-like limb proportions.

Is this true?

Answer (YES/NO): NO